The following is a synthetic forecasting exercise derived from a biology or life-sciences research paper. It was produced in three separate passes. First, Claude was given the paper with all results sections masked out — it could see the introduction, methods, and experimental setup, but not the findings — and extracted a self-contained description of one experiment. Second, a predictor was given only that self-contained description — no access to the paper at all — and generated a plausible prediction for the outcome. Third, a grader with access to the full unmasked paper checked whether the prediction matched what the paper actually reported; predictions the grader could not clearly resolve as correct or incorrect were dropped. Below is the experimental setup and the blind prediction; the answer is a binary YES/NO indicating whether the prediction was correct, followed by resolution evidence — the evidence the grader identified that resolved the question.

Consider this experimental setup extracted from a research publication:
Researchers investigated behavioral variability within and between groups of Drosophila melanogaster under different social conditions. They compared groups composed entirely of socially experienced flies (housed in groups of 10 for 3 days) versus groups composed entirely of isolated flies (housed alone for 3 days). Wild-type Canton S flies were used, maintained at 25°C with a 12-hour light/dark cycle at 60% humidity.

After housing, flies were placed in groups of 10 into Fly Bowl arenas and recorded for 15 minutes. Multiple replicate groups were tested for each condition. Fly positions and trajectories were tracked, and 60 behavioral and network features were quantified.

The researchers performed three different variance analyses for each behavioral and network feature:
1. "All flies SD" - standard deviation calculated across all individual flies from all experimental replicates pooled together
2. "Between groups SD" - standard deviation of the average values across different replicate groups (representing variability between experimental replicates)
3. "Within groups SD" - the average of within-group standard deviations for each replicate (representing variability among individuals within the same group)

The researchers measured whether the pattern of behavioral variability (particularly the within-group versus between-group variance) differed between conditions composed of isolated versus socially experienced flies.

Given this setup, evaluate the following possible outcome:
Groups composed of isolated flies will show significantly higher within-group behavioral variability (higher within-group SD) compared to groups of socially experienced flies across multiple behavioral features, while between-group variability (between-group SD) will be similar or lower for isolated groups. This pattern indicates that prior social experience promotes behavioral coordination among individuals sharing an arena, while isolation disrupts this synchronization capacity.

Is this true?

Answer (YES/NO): NO